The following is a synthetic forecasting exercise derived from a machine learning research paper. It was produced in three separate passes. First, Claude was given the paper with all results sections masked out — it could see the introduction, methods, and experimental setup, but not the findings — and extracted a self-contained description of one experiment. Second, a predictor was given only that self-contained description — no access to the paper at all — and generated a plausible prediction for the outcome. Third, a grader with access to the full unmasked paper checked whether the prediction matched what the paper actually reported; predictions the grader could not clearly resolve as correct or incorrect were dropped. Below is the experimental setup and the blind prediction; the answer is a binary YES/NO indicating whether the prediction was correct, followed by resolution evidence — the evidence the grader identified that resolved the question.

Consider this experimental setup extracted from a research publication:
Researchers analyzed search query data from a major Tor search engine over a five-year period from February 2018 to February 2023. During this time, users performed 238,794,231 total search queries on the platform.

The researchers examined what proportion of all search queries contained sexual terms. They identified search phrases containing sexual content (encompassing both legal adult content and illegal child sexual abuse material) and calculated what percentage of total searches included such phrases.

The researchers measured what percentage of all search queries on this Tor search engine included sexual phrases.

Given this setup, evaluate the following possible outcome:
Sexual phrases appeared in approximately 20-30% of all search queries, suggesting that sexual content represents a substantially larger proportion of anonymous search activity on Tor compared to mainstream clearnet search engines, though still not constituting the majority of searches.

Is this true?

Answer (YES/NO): NO